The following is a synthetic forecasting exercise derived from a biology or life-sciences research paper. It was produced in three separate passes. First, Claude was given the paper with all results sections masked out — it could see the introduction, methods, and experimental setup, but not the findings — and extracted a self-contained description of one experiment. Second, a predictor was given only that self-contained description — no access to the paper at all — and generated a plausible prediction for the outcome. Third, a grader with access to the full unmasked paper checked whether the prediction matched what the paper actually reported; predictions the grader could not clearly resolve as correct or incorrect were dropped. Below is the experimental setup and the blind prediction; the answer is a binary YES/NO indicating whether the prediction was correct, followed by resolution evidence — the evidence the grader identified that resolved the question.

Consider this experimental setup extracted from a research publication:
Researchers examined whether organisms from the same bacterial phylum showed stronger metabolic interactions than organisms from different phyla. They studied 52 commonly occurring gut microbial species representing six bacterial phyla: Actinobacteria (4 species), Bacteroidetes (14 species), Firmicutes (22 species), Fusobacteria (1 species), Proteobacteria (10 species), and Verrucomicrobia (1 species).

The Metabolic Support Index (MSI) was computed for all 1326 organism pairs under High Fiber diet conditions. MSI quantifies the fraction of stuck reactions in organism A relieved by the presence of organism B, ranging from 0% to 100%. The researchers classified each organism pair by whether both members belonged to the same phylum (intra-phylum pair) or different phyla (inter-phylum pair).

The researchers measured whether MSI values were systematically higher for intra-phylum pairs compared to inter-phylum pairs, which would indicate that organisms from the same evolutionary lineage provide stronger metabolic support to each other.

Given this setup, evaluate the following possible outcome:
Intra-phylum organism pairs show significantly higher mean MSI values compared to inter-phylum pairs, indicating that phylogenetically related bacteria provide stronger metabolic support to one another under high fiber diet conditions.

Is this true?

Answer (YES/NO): NO